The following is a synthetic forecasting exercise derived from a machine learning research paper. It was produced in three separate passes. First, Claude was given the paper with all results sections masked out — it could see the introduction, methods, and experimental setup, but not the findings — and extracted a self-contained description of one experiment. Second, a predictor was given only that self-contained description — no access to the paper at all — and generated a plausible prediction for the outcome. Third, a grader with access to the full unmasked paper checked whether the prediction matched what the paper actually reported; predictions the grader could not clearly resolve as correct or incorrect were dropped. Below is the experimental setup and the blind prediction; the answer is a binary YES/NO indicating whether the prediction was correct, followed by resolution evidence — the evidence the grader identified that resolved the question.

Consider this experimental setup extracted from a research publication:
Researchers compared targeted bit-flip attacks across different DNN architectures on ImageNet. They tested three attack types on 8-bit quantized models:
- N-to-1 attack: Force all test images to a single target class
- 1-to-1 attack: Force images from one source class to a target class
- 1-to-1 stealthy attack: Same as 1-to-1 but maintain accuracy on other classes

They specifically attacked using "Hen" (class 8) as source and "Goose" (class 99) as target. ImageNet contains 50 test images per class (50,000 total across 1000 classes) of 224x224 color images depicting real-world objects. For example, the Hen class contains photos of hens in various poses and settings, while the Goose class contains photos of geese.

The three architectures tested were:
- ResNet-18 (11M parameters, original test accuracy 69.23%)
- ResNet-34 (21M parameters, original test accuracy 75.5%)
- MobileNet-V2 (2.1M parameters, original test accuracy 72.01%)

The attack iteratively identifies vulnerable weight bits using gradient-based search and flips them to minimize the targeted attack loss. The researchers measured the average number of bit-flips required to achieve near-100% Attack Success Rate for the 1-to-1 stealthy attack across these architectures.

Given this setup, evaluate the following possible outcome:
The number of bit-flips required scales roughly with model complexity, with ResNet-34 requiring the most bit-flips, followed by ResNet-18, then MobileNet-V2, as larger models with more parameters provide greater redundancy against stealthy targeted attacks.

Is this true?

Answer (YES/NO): NO